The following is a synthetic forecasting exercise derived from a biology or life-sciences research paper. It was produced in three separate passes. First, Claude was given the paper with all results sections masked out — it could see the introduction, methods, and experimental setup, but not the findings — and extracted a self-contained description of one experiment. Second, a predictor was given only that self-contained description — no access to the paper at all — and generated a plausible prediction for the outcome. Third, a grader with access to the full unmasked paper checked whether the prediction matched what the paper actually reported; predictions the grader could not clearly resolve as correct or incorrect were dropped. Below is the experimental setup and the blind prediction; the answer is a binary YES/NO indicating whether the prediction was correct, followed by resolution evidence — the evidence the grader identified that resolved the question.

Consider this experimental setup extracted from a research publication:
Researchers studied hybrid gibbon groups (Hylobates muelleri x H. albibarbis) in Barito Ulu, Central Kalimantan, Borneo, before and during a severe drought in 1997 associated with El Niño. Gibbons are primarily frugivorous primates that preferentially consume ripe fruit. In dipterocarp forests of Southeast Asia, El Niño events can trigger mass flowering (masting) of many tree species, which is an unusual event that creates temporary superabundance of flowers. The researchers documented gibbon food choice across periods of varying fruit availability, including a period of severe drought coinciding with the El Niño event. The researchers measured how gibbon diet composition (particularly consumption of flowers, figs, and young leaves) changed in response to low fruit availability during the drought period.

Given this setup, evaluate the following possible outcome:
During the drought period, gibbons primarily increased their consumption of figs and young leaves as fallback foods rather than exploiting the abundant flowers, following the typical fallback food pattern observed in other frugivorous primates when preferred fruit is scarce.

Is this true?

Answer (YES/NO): NO